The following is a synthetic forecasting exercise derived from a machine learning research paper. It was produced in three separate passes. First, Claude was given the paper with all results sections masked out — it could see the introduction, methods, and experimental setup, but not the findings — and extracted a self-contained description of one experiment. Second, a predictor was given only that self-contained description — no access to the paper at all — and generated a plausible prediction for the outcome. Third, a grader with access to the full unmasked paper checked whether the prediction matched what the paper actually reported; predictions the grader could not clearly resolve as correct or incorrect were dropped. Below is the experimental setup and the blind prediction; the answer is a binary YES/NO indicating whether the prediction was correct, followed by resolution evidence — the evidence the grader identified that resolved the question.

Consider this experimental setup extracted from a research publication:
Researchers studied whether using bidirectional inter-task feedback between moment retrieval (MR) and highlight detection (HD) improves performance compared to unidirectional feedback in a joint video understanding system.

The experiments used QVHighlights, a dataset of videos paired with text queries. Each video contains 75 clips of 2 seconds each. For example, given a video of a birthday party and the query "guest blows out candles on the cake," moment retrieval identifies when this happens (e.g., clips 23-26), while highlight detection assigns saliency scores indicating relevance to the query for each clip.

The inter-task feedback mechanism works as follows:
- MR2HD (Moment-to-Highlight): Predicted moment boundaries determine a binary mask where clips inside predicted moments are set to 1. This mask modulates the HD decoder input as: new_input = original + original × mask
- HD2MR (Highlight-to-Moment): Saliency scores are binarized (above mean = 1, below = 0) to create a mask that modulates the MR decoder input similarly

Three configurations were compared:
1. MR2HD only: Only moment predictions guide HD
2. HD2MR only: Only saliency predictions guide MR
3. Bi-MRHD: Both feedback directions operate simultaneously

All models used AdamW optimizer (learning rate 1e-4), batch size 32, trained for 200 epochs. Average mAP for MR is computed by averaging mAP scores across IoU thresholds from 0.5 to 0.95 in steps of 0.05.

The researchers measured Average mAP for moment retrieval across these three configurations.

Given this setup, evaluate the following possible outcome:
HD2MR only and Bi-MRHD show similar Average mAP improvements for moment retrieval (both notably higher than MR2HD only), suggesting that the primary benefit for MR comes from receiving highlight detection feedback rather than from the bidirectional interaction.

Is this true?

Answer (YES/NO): NO